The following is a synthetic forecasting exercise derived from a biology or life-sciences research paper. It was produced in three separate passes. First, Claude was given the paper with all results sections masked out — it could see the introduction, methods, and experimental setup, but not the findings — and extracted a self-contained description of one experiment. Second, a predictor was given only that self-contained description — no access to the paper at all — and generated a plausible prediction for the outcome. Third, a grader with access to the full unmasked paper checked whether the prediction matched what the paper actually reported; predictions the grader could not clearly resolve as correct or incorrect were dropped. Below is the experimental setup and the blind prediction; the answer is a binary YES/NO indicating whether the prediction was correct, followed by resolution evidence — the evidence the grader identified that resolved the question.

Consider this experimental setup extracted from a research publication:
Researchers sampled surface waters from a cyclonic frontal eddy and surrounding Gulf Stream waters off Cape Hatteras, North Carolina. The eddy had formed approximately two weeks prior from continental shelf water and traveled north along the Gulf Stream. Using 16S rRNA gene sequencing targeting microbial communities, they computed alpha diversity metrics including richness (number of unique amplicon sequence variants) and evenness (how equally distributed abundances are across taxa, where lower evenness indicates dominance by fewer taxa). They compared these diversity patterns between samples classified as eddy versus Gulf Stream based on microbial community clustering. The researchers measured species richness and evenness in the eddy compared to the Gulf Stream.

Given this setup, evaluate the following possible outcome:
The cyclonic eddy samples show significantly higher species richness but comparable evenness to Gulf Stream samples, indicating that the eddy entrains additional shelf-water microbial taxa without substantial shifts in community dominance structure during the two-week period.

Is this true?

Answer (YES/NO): NO